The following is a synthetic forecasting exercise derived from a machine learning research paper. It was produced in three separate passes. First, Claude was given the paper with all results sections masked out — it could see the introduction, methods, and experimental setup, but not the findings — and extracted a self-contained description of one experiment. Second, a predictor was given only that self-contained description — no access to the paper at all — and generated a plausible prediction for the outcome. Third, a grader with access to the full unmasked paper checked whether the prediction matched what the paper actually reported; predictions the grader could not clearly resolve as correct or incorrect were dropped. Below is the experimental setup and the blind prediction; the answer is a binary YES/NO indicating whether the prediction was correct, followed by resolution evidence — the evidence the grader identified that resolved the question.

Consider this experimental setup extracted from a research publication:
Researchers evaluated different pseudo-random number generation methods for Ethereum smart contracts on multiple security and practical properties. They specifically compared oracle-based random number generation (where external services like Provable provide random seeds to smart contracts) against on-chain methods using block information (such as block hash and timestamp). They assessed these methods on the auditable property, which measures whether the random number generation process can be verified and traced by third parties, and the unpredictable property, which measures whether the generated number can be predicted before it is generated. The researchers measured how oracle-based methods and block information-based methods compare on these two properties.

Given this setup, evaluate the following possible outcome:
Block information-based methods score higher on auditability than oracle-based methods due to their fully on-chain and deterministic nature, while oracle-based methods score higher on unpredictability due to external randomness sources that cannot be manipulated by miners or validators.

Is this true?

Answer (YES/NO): YES